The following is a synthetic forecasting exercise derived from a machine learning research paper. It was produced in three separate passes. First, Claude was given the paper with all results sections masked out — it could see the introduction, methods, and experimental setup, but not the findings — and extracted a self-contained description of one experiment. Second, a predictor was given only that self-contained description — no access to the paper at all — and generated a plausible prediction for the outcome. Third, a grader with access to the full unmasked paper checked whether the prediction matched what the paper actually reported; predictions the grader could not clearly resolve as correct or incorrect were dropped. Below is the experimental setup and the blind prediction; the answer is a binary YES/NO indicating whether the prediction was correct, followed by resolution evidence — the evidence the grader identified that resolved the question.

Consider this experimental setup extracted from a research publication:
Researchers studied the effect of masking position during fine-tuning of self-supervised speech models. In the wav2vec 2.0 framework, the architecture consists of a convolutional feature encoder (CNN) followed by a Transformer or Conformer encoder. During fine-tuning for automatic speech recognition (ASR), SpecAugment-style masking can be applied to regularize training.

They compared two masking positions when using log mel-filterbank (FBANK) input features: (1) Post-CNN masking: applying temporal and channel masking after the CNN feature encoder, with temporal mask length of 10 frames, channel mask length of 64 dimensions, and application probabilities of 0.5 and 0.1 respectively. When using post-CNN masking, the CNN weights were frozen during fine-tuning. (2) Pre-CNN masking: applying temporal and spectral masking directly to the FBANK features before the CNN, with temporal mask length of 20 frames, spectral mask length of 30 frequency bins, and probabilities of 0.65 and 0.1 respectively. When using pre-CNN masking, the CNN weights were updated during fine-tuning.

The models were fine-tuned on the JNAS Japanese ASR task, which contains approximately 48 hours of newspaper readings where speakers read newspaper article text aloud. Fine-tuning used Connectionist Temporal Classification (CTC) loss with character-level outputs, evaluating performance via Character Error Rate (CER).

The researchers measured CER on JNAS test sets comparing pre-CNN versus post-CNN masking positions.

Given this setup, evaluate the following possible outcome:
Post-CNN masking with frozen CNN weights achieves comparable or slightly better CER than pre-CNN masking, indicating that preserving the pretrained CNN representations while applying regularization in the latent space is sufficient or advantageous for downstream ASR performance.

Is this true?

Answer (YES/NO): YES